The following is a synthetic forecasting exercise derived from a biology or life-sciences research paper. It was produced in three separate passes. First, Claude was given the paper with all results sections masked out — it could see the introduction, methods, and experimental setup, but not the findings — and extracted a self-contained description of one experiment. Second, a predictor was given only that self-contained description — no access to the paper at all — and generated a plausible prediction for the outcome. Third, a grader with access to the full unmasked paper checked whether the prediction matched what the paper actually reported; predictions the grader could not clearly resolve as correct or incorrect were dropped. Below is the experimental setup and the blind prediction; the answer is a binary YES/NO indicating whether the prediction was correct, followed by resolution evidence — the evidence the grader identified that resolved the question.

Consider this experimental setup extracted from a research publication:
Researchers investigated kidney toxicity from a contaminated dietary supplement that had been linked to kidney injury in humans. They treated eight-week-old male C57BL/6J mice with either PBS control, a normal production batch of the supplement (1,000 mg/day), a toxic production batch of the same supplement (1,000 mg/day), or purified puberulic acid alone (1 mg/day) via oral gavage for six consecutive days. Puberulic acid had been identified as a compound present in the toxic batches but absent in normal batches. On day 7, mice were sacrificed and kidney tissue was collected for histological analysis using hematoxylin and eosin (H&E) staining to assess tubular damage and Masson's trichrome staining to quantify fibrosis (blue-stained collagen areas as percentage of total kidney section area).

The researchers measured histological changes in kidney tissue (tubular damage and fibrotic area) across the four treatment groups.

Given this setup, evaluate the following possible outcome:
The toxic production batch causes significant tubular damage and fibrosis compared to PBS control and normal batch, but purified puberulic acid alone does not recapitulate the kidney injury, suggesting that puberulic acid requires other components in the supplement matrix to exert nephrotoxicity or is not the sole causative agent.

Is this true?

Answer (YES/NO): NO